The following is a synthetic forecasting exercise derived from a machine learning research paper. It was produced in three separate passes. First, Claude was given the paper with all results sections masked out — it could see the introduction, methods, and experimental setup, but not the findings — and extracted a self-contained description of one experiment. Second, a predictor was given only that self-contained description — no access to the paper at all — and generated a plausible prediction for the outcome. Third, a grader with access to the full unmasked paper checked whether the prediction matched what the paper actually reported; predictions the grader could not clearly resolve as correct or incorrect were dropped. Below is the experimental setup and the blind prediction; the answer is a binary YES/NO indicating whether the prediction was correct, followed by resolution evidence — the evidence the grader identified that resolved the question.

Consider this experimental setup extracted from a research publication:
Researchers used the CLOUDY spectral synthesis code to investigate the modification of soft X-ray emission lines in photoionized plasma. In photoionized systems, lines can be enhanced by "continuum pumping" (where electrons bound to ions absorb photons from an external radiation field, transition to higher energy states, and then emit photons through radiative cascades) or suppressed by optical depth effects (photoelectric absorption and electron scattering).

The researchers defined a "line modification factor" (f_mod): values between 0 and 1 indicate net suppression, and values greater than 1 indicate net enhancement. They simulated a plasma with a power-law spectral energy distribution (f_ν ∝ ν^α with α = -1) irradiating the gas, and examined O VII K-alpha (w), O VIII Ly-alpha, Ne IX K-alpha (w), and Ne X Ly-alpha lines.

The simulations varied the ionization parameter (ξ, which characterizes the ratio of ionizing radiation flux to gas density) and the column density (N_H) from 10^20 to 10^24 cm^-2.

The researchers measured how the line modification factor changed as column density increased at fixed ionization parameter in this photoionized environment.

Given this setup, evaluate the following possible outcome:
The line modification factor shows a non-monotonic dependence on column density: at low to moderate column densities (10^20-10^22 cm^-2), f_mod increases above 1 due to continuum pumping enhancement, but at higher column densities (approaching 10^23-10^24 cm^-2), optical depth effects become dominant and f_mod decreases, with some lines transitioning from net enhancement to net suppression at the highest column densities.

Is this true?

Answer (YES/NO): NO